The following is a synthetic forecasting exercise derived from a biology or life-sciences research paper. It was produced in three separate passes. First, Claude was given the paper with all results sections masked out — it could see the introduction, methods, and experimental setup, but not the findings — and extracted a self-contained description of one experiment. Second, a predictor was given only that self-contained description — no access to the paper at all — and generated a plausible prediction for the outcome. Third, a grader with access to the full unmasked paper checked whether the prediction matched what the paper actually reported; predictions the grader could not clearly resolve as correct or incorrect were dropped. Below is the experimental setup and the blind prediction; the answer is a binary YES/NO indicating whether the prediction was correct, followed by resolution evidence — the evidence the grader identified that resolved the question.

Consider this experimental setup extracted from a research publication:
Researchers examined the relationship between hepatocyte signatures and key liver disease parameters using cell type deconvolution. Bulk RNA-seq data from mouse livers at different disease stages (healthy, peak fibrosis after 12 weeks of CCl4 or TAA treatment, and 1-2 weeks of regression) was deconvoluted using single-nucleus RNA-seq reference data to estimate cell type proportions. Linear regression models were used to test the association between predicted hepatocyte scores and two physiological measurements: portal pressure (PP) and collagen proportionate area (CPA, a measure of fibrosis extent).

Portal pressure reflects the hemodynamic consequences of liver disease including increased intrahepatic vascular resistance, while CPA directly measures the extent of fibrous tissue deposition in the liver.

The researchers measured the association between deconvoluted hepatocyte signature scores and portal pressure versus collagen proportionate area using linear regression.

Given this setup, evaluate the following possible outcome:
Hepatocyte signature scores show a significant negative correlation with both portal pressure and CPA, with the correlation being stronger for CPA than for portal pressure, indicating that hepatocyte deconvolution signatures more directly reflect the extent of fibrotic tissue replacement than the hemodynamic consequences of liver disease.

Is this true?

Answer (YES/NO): NO